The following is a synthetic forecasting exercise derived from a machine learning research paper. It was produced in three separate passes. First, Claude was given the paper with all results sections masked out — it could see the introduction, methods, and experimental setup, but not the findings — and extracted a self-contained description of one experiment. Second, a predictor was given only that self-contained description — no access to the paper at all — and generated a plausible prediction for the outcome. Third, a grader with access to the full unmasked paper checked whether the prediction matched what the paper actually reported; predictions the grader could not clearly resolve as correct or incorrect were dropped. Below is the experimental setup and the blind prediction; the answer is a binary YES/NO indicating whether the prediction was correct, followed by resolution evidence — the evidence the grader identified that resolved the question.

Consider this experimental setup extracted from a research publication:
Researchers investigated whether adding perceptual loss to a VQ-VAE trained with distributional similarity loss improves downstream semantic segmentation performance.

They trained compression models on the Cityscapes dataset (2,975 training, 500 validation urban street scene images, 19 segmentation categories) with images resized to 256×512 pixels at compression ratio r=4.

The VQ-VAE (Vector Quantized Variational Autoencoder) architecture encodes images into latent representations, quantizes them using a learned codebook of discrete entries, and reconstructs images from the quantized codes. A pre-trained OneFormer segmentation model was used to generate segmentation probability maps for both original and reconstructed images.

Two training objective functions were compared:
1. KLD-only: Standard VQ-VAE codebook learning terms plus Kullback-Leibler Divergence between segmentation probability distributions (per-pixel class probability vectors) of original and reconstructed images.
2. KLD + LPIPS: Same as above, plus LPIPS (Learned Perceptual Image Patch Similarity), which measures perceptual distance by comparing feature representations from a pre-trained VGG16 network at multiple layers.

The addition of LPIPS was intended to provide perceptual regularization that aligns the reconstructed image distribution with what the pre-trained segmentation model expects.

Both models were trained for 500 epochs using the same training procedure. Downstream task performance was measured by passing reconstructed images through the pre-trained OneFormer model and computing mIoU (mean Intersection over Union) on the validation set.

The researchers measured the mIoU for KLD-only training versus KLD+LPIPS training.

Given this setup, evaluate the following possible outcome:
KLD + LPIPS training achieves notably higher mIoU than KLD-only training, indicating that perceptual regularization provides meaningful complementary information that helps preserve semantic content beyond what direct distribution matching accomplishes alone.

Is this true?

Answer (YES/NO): YES